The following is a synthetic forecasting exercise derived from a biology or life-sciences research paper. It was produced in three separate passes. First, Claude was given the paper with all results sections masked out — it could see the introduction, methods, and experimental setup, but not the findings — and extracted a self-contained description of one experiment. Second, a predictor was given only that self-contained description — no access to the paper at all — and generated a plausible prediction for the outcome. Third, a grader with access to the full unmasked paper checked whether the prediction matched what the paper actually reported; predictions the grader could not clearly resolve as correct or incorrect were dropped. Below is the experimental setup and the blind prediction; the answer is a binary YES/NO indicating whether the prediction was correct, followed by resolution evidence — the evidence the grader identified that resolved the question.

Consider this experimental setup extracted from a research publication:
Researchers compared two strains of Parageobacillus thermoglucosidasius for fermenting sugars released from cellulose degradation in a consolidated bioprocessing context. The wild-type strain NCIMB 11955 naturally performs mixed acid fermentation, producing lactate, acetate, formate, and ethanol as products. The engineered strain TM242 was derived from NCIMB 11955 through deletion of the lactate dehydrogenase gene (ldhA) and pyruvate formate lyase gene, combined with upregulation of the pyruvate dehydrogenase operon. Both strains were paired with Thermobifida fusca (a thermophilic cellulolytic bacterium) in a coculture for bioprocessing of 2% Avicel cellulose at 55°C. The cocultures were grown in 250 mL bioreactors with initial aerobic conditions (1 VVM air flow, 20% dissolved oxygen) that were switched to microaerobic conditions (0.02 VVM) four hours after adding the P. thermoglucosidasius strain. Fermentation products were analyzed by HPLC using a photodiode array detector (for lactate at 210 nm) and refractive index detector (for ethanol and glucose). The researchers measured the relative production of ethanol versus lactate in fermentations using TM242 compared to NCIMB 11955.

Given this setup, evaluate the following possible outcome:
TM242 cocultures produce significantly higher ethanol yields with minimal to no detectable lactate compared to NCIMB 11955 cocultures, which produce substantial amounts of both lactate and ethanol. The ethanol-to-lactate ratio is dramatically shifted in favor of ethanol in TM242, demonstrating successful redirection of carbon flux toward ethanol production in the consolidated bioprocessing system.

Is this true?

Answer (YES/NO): YES